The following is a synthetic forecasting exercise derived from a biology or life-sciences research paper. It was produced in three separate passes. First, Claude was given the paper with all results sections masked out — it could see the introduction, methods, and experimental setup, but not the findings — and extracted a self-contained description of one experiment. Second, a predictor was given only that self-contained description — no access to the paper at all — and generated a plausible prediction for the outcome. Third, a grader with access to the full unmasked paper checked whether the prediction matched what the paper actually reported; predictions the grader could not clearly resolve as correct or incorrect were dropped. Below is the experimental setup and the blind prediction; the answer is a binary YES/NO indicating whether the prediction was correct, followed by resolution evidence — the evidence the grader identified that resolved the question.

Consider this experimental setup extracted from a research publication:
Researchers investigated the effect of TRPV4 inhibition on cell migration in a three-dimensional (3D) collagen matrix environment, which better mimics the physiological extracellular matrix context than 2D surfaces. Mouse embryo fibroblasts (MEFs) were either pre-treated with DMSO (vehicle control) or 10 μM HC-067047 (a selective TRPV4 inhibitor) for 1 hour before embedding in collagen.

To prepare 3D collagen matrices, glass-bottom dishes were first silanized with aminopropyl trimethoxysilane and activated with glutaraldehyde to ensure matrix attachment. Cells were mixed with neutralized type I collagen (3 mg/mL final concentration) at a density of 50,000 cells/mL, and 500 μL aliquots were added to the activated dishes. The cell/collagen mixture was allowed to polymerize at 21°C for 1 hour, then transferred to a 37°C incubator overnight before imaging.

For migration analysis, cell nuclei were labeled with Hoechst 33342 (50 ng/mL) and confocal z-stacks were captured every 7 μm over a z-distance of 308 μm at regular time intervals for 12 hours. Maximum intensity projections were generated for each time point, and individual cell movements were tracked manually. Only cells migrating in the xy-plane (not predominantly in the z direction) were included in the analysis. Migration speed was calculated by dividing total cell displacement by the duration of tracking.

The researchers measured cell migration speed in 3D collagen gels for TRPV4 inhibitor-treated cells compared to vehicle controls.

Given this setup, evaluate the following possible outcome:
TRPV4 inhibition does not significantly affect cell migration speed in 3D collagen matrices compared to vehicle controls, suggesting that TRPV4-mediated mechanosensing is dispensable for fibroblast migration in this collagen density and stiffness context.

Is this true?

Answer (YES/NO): NO